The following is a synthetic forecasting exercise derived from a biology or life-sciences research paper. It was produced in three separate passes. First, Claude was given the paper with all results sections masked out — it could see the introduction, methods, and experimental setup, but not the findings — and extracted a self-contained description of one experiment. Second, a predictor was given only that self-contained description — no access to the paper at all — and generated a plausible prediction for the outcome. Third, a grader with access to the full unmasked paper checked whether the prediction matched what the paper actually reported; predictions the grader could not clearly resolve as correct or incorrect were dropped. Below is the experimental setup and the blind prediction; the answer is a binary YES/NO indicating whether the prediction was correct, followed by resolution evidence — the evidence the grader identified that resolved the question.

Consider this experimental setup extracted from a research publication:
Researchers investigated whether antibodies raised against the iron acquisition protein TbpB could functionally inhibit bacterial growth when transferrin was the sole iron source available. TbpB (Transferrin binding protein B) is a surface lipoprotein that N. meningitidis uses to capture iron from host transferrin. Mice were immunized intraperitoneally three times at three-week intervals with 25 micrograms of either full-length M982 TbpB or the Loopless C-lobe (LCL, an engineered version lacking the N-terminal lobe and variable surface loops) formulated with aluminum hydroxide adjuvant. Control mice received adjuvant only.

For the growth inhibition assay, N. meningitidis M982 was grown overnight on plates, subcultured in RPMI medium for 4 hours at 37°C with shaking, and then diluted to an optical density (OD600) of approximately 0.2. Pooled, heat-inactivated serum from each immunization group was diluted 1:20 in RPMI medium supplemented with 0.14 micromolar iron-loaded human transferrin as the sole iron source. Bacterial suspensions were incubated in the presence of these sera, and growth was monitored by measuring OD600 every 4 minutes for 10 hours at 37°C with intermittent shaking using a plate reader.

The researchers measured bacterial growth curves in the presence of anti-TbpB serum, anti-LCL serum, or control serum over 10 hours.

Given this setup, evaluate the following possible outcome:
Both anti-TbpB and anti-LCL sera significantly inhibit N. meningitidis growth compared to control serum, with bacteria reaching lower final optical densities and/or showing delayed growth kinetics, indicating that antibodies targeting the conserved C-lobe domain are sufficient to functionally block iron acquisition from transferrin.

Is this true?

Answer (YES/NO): NO